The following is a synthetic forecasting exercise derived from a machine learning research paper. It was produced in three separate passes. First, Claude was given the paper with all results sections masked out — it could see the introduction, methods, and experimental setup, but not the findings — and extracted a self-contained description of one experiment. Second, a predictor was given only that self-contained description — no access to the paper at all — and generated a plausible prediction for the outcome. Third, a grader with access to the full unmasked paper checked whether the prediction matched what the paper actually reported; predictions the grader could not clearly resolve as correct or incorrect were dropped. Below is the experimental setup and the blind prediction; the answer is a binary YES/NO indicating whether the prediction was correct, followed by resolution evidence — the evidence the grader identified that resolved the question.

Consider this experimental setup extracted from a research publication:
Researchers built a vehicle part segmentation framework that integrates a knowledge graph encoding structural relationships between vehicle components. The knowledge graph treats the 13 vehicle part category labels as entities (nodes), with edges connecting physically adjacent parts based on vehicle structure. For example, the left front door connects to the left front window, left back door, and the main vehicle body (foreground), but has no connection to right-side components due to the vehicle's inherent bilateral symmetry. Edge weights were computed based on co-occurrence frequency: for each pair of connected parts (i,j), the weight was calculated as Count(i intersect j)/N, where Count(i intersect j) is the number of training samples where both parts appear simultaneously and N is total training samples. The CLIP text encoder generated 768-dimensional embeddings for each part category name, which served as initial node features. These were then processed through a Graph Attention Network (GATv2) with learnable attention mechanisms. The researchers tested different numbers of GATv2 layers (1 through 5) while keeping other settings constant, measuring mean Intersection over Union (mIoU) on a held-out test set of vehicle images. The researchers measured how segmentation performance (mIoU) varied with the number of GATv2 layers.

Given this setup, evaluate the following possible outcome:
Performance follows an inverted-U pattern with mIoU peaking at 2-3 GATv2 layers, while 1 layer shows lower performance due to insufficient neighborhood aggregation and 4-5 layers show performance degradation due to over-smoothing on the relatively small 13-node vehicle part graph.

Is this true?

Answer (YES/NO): NO